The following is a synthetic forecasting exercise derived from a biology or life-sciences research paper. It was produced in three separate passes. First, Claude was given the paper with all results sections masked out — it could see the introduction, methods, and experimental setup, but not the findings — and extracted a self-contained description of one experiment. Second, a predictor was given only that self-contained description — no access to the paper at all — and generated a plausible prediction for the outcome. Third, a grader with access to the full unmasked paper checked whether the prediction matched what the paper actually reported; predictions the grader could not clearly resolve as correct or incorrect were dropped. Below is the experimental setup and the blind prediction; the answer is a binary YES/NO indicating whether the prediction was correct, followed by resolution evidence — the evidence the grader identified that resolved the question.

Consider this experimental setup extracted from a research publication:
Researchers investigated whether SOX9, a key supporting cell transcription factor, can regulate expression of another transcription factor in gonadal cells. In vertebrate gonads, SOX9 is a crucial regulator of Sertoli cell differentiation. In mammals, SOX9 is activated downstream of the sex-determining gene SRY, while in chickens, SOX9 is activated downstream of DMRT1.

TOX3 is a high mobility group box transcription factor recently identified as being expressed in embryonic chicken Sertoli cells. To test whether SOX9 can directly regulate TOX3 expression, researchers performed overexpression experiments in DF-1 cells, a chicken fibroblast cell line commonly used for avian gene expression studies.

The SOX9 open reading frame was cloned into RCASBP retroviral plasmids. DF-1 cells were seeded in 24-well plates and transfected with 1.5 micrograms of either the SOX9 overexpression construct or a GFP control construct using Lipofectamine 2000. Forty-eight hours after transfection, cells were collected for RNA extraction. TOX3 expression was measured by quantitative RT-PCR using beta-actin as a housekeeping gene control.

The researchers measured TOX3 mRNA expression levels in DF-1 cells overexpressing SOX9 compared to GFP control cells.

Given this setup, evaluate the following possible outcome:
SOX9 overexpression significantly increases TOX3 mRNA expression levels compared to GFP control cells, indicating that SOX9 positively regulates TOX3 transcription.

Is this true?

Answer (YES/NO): NO